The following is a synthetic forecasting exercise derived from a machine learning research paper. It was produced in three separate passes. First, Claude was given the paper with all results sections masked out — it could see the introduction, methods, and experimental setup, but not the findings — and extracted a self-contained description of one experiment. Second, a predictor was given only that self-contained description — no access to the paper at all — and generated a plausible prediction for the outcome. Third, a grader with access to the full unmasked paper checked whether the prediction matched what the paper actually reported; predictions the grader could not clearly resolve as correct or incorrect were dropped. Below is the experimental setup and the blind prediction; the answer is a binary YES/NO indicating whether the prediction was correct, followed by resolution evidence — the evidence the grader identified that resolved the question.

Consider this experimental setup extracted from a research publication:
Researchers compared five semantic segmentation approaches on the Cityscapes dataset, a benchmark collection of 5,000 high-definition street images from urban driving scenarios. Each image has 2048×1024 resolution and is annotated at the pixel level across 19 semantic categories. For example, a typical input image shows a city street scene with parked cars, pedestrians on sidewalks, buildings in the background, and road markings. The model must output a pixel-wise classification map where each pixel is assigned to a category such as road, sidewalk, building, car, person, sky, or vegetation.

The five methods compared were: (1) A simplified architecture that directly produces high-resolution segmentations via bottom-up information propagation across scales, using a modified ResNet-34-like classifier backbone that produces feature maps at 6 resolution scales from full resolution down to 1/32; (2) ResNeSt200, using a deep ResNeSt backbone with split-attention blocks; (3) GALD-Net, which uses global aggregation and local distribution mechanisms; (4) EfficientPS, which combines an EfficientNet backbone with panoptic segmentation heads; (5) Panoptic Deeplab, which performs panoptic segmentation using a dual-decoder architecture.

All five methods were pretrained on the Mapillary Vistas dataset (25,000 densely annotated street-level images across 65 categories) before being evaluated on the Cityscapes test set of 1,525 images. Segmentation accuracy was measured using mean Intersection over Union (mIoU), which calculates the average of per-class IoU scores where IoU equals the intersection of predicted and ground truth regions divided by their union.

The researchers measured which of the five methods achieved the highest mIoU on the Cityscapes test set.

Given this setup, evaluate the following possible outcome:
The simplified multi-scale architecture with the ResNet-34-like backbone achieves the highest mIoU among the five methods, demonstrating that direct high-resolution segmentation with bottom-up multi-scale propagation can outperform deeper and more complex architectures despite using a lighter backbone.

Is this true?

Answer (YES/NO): NO